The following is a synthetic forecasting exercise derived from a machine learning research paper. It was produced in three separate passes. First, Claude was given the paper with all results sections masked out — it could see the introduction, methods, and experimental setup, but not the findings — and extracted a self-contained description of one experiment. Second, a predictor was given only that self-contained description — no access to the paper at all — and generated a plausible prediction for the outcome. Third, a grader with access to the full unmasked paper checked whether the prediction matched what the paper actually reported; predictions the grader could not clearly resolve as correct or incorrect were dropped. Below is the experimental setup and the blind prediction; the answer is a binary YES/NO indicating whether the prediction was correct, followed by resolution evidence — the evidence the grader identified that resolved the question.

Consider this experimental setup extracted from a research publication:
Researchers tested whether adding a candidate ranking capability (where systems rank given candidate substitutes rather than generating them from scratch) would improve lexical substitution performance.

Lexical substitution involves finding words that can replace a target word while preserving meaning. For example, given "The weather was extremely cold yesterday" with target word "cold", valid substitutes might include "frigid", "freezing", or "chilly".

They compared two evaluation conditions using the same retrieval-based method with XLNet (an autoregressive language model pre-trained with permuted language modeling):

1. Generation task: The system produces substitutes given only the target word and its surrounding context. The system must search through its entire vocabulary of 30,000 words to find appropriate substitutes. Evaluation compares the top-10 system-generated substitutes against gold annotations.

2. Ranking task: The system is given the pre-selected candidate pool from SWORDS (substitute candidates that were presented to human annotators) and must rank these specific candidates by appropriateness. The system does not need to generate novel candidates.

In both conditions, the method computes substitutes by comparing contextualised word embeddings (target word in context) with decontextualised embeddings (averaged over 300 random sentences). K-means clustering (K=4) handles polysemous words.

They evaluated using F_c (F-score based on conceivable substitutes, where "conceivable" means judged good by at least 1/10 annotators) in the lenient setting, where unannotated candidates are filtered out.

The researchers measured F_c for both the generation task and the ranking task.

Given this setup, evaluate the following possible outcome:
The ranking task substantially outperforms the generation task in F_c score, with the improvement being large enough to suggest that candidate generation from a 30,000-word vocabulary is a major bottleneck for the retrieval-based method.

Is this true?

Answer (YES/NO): YES